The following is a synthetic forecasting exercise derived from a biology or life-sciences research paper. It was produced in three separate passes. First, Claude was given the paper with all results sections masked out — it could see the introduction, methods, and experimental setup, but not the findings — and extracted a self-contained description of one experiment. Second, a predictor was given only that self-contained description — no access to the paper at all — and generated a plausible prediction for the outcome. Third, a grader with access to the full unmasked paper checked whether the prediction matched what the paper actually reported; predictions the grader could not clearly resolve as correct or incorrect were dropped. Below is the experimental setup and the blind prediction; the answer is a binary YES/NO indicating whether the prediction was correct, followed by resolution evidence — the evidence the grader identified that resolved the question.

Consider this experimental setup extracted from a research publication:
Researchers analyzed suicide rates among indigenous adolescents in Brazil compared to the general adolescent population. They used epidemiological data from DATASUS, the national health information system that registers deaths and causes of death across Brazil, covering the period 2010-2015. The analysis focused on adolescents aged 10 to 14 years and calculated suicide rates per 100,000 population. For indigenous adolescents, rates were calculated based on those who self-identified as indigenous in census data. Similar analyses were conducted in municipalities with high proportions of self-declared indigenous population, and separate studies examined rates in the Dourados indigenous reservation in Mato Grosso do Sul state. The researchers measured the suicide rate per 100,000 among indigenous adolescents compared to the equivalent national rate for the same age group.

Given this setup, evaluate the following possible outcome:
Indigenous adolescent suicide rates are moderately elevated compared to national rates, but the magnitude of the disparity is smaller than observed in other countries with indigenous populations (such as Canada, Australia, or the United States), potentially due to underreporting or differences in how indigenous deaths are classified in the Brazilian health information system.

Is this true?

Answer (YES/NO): NO